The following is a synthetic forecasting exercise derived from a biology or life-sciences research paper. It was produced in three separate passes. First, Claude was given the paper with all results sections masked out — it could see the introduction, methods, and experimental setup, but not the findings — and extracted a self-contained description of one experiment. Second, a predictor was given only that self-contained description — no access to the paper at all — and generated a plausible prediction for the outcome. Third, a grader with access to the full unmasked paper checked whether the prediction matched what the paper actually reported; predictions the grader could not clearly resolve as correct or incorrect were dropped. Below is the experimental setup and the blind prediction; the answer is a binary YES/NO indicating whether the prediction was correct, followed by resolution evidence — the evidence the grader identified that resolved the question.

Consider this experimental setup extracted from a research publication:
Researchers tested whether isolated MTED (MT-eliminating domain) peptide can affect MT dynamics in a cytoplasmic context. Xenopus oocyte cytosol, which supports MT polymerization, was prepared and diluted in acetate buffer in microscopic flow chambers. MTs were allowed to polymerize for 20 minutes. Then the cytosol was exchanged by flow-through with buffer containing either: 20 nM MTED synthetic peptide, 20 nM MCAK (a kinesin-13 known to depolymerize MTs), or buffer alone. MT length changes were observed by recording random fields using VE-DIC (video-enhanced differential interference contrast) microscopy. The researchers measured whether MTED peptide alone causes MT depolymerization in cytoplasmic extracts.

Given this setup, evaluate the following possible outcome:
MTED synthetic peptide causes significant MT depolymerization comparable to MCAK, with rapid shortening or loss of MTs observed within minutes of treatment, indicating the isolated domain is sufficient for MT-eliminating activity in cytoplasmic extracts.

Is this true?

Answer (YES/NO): NO